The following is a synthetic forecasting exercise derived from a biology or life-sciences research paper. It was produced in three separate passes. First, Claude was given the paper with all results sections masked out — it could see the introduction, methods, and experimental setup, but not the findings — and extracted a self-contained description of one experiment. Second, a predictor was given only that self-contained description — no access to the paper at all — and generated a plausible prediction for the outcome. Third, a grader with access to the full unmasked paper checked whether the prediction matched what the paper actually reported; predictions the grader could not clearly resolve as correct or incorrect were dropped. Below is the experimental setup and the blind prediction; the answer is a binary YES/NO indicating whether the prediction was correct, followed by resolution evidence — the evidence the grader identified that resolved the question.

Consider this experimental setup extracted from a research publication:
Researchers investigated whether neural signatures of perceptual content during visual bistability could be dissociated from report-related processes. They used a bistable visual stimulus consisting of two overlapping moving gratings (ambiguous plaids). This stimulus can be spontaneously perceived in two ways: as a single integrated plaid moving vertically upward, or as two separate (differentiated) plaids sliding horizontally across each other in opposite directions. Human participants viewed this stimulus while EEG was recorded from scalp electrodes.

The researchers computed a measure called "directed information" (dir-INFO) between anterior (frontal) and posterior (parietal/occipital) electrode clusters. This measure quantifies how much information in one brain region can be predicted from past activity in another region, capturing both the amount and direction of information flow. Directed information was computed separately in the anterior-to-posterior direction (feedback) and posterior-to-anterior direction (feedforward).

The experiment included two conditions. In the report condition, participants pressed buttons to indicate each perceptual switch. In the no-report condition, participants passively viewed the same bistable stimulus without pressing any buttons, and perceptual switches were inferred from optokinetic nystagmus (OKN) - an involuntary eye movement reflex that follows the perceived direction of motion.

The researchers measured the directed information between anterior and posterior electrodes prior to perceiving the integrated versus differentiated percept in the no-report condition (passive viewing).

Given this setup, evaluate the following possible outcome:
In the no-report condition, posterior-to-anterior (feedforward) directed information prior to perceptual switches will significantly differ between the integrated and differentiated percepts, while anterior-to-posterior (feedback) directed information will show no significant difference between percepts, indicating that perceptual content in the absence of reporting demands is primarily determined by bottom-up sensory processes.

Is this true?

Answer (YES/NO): NO